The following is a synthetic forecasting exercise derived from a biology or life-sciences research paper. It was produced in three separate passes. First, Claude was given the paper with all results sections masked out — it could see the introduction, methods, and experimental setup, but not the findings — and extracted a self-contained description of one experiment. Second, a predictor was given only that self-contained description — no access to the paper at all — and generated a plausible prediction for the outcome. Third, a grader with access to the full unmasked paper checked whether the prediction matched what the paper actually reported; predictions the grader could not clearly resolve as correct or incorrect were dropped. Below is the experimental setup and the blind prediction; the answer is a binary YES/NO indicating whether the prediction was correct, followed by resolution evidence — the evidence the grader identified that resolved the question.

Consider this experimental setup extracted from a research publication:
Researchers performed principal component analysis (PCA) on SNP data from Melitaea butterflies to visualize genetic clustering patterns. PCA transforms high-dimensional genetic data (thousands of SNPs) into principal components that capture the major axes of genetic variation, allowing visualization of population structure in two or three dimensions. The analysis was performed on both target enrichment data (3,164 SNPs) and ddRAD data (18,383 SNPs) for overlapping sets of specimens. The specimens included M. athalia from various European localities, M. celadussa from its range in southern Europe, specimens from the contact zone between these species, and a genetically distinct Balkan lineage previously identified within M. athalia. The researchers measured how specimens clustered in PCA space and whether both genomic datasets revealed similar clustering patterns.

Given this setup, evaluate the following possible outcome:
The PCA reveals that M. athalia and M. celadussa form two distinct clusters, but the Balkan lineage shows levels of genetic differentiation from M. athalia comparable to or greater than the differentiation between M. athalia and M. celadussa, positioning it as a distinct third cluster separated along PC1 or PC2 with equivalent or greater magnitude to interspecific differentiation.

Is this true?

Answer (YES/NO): NO